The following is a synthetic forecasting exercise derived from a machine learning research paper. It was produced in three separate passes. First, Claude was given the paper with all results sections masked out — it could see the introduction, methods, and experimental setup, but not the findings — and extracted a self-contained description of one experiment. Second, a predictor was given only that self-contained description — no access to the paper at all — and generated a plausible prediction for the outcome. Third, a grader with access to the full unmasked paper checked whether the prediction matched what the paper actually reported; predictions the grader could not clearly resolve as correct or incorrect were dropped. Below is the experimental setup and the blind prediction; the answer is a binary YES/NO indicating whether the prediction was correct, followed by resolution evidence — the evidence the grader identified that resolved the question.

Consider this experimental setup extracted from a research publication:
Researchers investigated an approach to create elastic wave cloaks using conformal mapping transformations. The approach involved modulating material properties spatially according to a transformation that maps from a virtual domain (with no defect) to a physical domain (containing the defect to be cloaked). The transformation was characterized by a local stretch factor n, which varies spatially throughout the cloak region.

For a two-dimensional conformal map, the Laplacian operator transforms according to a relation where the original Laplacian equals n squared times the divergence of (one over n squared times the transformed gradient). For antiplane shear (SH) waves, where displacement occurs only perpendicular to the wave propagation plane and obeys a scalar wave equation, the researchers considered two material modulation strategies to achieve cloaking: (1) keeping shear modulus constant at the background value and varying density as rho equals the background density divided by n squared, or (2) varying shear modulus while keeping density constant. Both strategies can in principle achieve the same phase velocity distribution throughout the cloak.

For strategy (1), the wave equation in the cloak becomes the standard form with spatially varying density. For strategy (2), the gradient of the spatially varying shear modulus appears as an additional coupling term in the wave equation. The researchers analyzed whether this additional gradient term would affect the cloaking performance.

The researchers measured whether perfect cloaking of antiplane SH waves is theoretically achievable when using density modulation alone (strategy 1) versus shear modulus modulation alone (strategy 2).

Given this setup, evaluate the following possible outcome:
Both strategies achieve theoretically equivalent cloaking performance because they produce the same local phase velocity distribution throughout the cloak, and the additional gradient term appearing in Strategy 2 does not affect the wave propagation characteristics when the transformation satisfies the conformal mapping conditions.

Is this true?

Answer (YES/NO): NO